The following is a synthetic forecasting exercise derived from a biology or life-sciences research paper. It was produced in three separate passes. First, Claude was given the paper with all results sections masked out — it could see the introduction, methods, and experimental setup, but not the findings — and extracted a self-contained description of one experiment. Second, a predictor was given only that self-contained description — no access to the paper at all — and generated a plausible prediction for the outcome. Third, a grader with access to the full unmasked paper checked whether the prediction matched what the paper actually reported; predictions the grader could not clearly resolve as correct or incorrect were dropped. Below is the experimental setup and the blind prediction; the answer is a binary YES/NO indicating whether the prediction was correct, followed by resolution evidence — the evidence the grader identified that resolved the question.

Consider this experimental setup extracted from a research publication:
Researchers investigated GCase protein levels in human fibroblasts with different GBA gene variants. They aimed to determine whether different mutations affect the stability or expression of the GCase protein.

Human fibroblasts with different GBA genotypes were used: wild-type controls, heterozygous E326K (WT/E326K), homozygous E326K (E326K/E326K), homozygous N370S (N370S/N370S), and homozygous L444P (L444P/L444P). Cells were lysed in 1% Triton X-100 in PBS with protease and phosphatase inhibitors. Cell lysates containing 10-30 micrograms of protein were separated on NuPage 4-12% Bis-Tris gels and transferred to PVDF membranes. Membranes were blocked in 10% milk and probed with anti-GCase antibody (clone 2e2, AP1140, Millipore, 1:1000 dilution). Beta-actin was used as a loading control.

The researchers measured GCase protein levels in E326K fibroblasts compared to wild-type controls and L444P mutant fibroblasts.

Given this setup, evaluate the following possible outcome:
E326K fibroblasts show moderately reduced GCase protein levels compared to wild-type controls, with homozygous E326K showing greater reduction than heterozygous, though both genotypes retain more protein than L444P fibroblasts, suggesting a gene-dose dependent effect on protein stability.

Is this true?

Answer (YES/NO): NO